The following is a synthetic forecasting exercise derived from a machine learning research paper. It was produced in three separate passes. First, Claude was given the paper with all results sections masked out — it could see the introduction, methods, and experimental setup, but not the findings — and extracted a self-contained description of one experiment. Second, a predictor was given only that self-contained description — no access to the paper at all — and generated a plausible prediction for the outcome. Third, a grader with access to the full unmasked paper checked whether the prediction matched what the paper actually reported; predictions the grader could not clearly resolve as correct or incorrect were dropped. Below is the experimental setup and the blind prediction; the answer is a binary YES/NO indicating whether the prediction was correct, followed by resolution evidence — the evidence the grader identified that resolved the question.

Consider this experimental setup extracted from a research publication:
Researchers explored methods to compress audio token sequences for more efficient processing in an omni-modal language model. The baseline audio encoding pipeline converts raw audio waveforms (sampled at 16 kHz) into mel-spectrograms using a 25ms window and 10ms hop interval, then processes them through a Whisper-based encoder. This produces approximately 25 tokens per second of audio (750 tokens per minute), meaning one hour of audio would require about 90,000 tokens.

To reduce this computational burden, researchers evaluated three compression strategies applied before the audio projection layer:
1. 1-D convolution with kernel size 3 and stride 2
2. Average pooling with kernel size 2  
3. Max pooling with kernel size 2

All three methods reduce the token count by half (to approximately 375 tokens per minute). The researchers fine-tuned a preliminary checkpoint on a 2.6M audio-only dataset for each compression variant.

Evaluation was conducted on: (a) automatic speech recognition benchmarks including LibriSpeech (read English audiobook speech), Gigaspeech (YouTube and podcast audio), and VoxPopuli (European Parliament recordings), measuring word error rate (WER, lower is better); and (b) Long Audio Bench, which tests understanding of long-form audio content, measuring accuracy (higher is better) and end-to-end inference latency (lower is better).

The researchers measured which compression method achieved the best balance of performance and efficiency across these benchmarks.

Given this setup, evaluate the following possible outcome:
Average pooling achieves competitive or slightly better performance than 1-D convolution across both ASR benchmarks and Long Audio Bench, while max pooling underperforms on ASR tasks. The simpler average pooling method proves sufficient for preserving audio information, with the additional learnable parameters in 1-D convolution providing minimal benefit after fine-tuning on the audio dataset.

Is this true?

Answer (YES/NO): NO